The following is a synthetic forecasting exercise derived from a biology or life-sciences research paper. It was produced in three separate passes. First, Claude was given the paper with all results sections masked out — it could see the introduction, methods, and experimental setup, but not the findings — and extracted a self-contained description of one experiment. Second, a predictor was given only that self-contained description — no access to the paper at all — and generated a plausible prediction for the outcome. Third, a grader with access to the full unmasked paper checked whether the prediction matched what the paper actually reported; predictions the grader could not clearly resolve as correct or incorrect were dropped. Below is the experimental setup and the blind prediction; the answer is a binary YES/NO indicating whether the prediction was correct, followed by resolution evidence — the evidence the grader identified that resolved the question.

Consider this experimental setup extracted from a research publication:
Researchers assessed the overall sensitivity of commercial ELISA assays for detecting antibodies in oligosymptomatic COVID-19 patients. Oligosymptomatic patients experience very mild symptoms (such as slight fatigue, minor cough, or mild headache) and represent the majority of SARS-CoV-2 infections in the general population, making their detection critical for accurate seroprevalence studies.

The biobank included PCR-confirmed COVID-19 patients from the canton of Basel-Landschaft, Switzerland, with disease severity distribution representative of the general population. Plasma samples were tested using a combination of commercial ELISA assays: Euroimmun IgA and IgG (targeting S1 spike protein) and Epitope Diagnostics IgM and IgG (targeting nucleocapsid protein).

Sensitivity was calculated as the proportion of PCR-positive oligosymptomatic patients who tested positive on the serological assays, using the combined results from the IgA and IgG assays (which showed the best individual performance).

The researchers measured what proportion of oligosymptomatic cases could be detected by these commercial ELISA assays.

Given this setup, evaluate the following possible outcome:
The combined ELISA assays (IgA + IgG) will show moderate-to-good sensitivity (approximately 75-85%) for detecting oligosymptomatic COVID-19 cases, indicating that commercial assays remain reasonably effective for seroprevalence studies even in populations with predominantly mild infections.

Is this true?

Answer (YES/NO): NO